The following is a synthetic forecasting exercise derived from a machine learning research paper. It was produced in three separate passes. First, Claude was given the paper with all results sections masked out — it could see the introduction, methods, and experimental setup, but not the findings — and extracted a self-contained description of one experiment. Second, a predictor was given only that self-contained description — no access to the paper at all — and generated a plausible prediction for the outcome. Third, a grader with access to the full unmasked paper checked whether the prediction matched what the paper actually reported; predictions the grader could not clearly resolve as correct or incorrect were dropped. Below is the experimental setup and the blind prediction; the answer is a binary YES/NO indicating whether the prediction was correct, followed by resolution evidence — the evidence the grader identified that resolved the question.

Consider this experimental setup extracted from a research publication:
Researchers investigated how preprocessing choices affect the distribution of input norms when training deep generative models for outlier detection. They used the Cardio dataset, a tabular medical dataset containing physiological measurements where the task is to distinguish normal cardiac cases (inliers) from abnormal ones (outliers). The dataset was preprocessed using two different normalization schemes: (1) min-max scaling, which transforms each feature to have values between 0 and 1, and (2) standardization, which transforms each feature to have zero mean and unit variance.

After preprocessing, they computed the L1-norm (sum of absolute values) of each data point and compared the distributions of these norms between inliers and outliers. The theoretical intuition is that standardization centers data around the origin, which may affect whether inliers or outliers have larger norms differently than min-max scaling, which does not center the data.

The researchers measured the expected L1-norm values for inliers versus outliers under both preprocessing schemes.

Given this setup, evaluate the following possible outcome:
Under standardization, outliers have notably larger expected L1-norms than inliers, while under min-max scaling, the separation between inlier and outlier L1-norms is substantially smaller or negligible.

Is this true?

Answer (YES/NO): YES